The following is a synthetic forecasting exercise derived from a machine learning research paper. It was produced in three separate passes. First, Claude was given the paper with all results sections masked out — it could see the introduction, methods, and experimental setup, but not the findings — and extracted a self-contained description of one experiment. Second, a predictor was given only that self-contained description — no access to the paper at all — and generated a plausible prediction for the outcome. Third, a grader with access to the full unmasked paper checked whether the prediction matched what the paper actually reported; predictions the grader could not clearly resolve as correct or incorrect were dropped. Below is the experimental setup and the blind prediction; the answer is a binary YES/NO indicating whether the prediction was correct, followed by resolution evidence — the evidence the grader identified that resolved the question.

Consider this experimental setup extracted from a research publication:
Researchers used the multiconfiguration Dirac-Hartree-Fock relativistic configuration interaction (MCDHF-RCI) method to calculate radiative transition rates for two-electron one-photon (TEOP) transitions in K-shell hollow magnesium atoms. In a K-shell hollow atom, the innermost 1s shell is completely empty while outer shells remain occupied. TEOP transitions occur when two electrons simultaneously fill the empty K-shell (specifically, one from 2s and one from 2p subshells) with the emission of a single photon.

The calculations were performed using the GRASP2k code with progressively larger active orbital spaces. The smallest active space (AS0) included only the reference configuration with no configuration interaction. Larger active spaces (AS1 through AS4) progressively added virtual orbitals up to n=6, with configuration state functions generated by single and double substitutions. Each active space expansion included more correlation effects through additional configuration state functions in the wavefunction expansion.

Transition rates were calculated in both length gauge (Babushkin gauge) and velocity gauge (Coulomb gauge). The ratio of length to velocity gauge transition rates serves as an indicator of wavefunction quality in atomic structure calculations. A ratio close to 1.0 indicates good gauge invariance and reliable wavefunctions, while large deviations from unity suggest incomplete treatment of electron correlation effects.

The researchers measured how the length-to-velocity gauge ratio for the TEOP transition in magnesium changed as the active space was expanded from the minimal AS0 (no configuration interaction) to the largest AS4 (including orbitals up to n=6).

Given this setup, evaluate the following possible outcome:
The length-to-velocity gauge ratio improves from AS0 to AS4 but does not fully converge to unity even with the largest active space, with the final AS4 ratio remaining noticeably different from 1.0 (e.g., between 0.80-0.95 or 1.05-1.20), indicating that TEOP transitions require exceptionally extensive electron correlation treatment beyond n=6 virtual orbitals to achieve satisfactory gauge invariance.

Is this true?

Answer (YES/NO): YES